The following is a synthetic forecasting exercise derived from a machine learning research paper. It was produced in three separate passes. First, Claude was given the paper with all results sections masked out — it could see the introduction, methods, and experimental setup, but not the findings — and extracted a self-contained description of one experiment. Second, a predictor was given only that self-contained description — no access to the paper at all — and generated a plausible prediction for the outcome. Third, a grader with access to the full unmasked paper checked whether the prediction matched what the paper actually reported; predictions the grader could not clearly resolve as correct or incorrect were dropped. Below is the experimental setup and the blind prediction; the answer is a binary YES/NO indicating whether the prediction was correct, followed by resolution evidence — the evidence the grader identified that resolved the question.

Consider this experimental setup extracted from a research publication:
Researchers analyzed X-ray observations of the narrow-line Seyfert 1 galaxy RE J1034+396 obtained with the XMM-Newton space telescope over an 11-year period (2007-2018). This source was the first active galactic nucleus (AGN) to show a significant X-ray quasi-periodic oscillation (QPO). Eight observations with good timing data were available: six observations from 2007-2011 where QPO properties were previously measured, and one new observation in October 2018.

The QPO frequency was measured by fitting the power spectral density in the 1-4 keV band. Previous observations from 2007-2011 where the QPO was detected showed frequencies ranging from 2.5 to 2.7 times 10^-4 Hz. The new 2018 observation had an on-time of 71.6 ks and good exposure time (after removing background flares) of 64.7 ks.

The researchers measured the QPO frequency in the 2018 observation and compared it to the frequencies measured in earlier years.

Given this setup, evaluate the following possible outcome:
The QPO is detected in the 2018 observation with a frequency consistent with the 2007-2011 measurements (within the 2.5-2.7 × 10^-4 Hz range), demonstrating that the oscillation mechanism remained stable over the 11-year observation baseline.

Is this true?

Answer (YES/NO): NO